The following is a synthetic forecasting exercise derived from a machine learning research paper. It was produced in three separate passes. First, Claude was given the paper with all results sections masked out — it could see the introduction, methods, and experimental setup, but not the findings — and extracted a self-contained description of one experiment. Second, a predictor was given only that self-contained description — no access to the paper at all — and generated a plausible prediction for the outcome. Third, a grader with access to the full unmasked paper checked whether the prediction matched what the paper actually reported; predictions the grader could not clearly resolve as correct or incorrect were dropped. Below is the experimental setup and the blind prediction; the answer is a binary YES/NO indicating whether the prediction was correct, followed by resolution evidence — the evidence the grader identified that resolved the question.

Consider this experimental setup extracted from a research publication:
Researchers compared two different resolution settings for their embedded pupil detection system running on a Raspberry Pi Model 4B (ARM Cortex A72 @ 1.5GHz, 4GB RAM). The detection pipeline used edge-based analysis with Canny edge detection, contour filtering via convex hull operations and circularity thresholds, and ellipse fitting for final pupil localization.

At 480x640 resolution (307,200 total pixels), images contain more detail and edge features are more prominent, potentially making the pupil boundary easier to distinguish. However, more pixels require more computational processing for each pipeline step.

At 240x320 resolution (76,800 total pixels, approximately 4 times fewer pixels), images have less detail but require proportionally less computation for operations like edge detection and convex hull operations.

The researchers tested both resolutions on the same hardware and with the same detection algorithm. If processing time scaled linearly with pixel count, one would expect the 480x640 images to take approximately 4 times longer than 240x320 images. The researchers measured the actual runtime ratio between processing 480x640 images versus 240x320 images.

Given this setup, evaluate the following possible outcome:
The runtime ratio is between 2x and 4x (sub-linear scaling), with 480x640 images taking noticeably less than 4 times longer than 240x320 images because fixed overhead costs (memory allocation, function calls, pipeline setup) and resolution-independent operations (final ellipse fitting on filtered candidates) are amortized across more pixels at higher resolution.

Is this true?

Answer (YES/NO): YES